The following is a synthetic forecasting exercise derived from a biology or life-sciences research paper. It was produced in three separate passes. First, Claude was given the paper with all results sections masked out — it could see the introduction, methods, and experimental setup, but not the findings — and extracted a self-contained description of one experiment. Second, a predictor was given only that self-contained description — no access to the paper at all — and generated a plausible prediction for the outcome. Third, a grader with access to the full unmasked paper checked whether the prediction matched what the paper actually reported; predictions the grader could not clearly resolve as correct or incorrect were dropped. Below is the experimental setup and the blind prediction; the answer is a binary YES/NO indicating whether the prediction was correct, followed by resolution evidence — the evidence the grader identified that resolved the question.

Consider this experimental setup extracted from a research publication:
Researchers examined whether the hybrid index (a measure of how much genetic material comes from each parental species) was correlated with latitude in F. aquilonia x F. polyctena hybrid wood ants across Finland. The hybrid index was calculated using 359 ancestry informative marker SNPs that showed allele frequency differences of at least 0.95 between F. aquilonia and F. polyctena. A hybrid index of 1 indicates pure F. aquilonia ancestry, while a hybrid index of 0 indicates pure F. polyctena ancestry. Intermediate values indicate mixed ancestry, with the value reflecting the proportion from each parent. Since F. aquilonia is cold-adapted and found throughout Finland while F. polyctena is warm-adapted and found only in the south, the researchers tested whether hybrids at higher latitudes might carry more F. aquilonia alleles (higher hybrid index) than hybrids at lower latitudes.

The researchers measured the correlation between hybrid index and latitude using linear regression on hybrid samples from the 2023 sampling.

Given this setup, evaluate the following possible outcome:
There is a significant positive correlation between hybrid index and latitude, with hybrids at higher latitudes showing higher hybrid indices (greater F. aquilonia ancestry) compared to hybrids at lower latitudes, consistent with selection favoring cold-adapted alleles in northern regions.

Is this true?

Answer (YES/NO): NO